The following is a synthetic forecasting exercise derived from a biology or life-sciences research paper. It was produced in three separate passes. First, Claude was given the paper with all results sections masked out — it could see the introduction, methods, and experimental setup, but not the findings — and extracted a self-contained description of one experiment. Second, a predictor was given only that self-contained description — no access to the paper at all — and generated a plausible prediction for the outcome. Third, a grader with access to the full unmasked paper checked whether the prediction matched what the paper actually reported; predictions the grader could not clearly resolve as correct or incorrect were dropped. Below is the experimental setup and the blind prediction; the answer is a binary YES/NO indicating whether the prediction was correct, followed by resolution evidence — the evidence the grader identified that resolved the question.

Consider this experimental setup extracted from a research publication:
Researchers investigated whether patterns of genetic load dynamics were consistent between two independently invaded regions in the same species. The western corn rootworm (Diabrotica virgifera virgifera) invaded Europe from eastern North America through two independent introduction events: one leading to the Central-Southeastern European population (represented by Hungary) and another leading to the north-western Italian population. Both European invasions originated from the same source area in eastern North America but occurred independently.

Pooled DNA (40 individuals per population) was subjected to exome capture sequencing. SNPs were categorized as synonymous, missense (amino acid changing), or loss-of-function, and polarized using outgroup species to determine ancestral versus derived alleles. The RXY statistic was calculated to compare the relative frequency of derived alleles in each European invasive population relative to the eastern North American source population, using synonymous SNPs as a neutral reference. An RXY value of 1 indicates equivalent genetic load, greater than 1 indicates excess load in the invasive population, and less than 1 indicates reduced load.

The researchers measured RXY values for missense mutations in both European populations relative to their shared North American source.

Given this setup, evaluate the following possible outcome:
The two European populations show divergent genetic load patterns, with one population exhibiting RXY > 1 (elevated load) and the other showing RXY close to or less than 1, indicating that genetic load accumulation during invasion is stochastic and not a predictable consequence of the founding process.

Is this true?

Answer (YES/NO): NO